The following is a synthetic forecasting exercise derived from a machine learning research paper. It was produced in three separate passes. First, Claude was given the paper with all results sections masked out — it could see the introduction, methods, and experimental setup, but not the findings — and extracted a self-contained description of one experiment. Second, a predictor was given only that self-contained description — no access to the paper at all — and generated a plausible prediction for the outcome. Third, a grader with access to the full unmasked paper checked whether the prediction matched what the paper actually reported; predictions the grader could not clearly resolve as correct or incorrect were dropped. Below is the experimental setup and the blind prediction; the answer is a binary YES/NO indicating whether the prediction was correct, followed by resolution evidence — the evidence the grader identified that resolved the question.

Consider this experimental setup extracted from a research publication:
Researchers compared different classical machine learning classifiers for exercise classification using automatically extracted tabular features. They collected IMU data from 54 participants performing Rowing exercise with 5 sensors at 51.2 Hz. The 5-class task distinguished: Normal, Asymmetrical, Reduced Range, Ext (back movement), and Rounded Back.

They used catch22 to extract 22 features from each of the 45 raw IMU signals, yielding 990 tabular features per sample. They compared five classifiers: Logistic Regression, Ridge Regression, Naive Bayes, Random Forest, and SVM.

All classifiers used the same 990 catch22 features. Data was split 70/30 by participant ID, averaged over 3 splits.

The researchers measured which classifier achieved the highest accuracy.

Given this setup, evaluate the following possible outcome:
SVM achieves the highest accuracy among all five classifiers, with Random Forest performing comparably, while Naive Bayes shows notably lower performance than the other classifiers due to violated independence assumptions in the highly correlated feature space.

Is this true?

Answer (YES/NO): NO